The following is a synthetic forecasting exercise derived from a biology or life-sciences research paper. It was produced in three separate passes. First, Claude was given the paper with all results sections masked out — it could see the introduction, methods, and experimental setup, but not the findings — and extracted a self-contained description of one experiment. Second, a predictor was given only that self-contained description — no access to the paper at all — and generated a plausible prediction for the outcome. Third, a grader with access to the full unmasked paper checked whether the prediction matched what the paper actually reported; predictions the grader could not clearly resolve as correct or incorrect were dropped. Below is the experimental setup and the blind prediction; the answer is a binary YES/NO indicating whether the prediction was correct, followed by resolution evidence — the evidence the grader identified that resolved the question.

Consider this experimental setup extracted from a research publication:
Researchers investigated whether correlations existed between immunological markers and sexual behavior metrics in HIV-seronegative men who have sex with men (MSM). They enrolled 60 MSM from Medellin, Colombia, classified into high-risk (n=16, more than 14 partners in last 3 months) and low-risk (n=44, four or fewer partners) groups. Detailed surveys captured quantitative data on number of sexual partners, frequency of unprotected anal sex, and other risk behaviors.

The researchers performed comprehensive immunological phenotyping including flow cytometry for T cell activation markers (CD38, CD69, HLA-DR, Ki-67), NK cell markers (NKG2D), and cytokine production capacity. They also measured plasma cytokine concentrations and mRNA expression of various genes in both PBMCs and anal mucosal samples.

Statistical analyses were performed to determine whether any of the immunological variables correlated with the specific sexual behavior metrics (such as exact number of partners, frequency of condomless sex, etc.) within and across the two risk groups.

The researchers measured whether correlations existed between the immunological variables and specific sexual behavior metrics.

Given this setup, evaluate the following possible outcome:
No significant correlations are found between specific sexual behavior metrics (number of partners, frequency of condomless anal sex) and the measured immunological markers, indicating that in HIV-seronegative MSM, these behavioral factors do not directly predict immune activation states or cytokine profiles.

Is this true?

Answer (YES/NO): YES